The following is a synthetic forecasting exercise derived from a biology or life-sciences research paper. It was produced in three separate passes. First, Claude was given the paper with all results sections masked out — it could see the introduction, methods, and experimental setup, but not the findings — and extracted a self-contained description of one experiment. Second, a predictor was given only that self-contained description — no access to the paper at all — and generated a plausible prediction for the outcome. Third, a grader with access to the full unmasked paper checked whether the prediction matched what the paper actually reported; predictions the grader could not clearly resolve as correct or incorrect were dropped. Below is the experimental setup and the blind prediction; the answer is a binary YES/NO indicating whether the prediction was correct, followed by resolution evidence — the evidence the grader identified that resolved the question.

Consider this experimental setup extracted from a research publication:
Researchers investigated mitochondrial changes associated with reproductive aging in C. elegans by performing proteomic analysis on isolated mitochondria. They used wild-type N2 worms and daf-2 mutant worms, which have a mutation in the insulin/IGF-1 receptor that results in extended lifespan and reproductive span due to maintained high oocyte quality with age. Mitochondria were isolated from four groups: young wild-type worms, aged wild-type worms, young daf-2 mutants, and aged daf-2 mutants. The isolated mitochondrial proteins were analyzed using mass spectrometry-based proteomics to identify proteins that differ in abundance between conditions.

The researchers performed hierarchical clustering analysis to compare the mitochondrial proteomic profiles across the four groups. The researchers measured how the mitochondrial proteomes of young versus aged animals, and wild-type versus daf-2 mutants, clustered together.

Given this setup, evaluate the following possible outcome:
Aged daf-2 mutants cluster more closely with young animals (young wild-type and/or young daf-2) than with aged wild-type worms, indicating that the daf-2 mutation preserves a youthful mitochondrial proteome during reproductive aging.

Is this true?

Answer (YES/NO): YES